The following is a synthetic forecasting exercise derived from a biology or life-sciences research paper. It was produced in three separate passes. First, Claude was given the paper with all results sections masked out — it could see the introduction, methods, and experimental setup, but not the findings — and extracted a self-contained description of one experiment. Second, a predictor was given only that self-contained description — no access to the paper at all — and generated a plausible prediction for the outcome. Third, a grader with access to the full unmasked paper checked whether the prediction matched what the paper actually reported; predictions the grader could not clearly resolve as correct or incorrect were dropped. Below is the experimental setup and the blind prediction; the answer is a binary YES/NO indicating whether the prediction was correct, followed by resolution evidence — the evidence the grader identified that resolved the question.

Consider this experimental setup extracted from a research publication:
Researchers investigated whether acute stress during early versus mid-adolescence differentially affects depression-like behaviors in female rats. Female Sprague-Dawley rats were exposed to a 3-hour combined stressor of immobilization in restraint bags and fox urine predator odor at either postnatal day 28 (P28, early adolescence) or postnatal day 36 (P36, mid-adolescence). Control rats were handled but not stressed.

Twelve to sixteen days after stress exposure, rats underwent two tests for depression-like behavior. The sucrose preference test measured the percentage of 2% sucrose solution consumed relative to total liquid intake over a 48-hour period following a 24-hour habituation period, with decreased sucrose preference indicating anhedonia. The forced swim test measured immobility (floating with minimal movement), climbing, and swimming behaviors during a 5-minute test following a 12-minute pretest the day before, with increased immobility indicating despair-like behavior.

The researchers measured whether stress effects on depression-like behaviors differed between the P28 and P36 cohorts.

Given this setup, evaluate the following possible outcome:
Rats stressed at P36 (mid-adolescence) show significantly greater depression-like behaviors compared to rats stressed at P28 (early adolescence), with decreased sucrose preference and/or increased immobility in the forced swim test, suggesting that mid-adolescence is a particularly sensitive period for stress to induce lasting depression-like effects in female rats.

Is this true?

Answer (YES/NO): NO